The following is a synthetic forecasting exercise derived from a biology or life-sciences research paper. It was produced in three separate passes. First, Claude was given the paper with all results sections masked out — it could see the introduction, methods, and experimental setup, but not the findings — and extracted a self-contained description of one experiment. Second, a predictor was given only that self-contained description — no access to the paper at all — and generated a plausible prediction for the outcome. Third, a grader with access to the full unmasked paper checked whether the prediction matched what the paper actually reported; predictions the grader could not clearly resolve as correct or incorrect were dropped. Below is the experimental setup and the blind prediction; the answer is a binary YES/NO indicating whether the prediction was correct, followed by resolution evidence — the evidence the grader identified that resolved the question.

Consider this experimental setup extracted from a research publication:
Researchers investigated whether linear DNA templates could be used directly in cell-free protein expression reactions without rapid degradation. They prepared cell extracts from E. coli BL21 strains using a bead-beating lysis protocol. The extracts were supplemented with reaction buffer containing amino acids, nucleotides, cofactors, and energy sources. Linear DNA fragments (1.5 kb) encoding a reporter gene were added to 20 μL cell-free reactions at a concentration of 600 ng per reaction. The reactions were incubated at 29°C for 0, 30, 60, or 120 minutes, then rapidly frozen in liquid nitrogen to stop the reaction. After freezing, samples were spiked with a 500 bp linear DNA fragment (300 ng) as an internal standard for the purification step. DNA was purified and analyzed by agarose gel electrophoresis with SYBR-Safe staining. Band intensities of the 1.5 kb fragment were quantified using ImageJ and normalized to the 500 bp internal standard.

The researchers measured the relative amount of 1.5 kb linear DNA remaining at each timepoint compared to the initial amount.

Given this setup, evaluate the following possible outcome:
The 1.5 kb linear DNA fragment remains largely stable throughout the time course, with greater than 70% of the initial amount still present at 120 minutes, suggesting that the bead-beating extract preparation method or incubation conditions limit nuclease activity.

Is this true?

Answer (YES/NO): NO